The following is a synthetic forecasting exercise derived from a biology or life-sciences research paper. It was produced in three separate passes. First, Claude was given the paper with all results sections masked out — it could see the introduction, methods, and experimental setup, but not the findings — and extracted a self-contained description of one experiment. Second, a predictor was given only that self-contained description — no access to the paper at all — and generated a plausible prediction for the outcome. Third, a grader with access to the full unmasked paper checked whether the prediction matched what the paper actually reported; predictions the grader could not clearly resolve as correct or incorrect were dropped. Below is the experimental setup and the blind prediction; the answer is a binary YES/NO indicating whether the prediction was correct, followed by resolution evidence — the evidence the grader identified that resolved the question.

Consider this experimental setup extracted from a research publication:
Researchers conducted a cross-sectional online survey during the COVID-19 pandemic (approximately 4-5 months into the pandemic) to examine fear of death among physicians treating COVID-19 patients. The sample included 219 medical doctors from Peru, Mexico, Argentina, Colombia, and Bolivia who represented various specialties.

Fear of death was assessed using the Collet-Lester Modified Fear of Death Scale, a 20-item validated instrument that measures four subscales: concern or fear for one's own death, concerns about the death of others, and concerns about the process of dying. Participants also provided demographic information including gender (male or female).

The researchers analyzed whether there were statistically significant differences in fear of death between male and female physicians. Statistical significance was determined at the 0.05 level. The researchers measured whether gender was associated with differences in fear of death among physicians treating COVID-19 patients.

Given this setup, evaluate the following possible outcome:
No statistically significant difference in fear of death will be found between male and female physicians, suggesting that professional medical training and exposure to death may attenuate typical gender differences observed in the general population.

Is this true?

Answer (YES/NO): YES